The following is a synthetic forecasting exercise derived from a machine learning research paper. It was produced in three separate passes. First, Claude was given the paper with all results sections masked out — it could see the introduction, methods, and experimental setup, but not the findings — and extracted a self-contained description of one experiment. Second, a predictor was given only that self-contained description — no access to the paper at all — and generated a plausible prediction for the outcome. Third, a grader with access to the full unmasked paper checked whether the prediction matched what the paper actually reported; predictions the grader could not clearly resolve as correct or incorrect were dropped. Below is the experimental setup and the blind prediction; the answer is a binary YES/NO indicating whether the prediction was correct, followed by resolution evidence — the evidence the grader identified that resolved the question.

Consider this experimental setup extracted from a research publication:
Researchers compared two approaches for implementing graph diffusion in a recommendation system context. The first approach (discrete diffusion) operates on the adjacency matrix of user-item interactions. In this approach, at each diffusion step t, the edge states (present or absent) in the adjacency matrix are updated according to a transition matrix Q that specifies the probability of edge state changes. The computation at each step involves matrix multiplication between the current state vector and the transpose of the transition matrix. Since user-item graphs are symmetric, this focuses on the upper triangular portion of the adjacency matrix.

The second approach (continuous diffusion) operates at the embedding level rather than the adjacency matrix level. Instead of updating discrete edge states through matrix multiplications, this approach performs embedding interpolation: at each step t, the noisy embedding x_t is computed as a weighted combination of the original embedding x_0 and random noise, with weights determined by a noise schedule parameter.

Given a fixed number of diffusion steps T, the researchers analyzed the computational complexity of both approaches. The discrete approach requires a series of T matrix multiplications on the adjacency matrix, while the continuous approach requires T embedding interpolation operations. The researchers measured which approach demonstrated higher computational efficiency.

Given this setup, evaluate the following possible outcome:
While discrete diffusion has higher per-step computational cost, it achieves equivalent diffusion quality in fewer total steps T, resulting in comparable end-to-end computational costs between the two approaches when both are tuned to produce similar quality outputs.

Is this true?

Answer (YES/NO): NO